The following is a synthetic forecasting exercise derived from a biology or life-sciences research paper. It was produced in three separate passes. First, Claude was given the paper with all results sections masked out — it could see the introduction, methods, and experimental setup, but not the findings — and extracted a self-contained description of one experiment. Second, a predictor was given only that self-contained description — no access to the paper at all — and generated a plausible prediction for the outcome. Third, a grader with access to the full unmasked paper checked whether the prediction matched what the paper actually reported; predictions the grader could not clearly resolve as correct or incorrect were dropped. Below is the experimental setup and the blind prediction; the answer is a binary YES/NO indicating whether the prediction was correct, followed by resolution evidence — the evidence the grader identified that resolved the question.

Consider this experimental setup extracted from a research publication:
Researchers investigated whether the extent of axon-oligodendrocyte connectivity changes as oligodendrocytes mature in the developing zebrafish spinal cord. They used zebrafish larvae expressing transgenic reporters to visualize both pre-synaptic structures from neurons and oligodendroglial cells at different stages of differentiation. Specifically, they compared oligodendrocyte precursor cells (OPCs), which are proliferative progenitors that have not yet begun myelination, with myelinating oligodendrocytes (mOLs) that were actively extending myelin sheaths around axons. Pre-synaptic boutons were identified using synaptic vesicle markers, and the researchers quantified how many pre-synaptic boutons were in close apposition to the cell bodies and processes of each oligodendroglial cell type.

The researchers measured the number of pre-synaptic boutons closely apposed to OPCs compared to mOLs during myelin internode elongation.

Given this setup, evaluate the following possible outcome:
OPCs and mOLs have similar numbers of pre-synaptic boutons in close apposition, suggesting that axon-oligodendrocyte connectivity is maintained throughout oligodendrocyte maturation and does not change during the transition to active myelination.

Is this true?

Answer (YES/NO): NO